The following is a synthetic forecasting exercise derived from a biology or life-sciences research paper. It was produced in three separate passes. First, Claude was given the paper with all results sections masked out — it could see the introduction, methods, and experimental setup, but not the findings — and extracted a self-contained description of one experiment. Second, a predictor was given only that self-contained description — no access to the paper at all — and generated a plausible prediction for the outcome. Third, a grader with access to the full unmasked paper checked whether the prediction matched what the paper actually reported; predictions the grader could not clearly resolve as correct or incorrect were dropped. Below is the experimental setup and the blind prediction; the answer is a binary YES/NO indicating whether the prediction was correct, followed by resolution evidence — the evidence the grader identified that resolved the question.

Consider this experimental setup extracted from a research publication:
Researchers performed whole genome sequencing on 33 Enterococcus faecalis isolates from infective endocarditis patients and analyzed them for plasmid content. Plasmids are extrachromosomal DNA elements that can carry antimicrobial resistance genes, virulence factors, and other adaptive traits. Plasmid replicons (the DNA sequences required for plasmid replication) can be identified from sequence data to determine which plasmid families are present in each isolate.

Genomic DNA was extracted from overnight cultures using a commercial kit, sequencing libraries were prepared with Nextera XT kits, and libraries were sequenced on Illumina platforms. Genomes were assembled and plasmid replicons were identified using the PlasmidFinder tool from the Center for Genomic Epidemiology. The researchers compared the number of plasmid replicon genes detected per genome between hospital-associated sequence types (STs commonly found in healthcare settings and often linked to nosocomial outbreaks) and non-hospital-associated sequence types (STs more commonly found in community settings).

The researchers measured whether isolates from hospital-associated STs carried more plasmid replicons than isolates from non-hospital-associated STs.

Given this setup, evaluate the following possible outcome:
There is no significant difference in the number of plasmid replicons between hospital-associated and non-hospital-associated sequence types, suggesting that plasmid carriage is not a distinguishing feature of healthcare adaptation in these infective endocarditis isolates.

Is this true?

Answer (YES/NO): NO